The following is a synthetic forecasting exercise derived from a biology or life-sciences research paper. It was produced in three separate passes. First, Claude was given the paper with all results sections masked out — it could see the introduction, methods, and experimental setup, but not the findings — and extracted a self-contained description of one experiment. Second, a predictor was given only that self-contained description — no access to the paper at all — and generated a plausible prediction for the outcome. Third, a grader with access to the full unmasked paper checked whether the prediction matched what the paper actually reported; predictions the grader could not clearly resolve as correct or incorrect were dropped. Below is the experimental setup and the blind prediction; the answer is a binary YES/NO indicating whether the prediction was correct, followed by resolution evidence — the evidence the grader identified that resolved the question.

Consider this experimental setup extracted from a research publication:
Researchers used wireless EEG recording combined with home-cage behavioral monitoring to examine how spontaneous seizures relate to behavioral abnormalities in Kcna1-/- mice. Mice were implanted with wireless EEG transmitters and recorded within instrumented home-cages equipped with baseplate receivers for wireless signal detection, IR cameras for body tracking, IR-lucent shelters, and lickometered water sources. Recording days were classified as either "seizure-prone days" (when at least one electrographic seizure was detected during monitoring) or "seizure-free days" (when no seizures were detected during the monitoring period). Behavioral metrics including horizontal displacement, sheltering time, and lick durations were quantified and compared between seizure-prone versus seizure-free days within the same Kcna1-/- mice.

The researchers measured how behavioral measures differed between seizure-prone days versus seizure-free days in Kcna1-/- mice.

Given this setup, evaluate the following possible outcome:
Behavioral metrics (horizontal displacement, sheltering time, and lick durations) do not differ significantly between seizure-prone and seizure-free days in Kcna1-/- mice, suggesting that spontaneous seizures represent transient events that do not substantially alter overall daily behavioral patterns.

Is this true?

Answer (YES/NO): NO